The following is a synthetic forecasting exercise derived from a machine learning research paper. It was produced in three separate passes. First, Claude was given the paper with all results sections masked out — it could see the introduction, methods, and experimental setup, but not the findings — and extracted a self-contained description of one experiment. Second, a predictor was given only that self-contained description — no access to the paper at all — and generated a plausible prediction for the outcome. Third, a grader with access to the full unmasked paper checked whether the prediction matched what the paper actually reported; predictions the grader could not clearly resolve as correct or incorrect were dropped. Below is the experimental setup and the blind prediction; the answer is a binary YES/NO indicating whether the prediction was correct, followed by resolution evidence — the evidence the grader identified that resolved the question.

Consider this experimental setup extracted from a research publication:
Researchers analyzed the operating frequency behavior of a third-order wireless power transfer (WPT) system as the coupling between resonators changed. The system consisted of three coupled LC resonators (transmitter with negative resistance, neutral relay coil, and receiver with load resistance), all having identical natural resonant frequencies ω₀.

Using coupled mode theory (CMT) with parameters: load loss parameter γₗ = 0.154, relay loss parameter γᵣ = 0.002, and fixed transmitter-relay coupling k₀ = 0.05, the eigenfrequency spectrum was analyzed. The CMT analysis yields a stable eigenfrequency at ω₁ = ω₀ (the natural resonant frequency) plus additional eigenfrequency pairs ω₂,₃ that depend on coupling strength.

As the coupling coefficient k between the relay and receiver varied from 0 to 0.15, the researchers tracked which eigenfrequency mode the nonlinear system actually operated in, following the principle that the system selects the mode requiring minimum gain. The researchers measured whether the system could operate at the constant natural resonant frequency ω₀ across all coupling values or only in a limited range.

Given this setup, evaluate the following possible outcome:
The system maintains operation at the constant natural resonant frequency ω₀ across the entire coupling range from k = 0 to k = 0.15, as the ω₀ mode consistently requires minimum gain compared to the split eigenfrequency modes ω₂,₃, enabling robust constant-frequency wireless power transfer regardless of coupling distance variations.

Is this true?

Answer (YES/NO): NO